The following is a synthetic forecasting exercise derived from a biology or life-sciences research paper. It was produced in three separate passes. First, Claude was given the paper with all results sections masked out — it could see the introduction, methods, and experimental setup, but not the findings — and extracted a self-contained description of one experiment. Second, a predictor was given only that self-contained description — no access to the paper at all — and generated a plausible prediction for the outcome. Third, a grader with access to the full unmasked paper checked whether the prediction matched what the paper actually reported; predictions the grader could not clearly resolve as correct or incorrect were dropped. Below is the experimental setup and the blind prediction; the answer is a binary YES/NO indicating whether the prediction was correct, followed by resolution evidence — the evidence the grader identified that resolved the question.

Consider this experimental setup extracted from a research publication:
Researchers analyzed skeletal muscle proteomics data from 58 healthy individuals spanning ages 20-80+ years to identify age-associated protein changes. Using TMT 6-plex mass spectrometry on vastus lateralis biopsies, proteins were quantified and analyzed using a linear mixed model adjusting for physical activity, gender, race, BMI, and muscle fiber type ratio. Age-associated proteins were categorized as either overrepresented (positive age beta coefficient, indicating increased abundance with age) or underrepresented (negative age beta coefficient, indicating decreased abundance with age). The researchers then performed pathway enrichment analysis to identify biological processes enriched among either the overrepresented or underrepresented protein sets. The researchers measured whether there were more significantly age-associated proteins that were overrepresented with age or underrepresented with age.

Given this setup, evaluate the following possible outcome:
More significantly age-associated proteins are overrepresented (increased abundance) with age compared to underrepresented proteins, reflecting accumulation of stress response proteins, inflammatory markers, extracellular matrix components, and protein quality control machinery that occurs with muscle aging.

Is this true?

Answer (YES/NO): YES